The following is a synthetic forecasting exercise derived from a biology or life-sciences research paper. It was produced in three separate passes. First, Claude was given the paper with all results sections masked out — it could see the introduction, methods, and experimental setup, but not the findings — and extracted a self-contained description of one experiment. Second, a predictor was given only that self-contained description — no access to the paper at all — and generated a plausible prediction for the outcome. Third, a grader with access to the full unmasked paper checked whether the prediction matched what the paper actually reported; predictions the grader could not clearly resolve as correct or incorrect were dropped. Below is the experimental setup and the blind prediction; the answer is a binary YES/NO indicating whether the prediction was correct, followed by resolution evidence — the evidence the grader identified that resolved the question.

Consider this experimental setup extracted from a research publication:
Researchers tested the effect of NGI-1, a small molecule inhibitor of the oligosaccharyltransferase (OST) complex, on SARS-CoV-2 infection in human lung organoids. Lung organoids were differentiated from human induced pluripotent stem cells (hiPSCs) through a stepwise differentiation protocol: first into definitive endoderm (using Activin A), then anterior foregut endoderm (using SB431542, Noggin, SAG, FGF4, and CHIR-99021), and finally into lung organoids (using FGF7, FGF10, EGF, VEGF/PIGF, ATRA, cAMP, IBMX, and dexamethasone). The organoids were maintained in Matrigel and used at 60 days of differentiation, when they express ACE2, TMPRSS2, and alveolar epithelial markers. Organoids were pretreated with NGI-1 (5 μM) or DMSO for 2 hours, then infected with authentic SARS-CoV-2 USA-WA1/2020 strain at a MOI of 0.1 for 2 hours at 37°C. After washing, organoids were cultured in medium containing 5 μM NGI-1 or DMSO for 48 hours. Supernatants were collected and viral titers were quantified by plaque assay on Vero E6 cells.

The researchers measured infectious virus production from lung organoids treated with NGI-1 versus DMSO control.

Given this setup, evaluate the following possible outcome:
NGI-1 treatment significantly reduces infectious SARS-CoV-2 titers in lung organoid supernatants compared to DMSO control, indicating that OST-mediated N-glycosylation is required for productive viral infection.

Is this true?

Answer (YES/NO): YES